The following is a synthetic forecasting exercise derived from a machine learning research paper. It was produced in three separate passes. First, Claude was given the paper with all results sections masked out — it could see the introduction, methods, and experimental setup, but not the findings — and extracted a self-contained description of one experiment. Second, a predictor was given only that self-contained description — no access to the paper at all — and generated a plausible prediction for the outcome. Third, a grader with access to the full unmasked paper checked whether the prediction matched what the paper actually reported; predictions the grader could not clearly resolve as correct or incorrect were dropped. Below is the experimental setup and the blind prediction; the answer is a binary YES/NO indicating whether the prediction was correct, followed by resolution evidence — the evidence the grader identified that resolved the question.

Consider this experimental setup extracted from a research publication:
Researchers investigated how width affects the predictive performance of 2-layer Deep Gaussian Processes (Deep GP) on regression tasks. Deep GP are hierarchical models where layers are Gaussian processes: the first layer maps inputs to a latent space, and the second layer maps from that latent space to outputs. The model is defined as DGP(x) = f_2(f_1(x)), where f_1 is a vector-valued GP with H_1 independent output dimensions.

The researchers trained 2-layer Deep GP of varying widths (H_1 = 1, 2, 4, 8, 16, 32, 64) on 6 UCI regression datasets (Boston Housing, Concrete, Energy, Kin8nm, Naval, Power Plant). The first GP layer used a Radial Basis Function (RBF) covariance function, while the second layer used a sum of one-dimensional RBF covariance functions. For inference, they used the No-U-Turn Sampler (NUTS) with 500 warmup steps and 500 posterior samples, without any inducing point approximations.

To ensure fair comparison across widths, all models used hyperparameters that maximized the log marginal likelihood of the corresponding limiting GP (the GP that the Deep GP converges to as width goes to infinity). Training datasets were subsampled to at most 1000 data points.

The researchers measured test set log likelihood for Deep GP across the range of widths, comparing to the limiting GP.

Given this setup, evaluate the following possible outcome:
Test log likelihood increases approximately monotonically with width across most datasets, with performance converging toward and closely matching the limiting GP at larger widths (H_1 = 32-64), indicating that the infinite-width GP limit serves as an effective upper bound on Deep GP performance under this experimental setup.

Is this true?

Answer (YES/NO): NO